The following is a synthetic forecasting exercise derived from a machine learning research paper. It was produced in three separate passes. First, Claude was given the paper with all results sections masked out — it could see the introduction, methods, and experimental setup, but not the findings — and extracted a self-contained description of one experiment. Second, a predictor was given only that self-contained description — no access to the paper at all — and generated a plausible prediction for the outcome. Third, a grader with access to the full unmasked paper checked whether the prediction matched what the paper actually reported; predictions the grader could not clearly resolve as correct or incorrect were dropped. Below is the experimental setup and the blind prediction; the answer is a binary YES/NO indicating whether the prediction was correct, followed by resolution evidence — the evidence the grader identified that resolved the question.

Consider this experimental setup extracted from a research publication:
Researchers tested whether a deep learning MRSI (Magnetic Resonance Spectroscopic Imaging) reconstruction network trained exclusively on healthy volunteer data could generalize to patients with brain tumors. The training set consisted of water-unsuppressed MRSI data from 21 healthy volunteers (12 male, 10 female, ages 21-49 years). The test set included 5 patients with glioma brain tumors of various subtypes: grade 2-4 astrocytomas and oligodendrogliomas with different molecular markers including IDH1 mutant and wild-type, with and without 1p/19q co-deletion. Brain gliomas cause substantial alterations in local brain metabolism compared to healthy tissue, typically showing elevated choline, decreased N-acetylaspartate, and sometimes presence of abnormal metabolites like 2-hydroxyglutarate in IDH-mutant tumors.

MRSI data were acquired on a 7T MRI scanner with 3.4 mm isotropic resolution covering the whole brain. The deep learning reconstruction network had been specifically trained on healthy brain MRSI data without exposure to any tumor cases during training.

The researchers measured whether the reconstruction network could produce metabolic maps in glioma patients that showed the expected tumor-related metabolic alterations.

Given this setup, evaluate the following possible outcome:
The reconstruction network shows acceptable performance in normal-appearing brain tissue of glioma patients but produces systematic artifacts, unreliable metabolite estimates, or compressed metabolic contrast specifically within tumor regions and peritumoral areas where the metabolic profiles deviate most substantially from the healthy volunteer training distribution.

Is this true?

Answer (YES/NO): NO